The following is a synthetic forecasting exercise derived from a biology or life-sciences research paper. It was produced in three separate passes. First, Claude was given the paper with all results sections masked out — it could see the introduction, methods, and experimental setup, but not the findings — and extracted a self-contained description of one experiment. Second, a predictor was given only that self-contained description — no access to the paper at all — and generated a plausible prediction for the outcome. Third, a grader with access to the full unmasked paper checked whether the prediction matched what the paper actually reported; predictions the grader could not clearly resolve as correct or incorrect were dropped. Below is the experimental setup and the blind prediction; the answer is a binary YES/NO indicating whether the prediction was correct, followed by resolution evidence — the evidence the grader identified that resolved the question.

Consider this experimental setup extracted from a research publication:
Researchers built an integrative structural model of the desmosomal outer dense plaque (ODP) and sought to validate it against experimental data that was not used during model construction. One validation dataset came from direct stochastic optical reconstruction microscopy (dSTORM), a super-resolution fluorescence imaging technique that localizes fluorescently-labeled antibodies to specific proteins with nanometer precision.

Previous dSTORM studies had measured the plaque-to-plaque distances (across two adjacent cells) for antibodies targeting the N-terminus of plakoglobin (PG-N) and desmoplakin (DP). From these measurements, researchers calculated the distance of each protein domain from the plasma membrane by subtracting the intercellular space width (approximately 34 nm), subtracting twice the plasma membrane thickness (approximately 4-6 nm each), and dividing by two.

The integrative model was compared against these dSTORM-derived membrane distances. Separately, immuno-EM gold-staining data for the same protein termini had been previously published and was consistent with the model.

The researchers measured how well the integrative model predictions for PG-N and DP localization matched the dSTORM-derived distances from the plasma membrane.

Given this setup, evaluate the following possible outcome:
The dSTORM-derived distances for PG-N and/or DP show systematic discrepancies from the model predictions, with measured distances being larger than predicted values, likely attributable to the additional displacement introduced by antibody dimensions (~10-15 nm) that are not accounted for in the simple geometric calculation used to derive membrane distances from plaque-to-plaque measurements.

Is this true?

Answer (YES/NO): YES